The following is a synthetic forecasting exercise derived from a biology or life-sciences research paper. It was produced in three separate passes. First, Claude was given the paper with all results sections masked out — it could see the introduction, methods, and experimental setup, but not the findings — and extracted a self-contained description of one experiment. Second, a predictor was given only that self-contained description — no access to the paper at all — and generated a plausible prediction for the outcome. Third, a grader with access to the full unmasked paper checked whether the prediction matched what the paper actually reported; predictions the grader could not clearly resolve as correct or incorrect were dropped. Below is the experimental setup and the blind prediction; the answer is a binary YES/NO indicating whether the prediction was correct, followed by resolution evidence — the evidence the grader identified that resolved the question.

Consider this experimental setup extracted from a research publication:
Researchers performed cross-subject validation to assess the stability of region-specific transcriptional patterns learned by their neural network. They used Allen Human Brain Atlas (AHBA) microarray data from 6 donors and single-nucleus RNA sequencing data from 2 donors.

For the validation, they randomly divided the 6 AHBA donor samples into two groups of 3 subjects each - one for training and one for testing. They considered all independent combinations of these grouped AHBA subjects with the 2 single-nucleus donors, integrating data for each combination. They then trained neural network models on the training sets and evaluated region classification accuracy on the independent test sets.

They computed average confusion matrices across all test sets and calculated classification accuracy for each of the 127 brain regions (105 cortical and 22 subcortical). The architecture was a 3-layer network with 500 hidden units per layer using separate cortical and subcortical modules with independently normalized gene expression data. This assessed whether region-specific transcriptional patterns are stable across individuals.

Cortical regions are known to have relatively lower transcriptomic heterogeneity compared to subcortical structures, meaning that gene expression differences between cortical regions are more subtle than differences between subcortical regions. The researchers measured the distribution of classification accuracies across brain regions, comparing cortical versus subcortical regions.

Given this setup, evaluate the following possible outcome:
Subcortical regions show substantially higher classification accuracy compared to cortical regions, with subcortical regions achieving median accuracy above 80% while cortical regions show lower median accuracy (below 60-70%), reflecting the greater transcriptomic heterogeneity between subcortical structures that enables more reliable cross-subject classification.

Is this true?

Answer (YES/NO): NO